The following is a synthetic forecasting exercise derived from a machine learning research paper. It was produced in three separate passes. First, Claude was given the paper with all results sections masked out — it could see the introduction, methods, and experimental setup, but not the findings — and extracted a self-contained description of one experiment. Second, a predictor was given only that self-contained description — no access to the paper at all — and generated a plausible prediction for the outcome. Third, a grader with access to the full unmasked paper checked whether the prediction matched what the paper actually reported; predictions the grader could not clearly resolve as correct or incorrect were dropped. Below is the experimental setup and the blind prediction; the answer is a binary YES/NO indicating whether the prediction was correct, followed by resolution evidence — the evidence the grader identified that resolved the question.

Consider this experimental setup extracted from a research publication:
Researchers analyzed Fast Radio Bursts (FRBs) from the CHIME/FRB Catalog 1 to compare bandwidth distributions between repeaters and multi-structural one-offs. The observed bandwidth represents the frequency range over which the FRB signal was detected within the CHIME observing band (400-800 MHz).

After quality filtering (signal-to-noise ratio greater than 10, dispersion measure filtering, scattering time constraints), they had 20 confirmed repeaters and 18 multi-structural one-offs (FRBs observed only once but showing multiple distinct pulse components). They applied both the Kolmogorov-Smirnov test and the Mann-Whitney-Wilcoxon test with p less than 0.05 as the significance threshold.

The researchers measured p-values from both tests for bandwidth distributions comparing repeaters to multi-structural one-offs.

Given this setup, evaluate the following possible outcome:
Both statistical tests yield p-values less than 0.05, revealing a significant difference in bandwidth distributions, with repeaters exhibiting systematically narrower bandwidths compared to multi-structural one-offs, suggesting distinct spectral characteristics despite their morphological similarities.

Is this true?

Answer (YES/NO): NO